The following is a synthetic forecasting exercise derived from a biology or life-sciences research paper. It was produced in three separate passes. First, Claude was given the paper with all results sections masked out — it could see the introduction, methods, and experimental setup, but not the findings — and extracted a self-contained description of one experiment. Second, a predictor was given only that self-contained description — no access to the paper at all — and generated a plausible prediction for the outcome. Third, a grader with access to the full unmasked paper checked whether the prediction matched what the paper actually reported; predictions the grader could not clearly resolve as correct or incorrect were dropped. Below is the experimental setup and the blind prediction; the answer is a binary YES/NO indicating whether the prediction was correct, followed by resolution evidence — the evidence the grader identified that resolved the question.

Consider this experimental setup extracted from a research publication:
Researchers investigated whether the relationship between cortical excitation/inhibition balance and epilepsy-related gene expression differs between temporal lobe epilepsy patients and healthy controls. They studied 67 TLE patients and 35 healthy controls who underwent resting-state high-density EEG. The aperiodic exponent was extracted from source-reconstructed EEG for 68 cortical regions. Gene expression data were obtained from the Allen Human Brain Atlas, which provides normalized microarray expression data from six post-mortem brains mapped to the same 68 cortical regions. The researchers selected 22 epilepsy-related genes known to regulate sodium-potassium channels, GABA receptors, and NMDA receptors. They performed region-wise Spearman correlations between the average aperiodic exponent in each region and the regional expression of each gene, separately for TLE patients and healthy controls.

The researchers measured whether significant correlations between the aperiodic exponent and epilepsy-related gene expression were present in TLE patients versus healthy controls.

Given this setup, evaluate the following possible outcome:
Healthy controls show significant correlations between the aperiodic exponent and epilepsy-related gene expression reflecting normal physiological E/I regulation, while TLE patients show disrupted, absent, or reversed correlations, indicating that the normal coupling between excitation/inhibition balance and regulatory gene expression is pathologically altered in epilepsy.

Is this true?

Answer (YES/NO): NO